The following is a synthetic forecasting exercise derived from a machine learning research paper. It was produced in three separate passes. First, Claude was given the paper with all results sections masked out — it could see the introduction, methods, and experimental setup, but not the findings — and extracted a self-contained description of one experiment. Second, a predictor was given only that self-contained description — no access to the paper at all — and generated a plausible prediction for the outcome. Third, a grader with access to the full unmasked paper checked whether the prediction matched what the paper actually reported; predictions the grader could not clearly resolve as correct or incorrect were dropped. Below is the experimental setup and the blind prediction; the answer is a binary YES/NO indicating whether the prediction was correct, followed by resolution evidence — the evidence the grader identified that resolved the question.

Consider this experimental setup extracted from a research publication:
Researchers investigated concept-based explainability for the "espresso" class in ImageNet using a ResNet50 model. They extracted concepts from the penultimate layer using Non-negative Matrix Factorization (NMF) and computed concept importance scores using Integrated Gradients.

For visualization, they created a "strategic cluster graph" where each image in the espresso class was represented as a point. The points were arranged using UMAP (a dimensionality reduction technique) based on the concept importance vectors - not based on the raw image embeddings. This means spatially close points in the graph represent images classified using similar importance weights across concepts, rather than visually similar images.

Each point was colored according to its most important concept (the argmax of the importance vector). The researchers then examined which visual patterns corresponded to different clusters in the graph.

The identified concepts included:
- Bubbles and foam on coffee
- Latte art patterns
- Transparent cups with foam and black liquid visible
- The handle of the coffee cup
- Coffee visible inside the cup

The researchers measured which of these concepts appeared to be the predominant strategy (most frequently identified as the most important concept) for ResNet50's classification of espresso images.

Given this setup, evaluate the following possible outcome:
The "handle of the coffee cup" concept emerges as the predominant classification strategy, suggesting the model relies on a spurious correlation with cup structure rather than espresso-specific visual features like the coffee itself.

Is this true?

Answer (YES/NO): NO